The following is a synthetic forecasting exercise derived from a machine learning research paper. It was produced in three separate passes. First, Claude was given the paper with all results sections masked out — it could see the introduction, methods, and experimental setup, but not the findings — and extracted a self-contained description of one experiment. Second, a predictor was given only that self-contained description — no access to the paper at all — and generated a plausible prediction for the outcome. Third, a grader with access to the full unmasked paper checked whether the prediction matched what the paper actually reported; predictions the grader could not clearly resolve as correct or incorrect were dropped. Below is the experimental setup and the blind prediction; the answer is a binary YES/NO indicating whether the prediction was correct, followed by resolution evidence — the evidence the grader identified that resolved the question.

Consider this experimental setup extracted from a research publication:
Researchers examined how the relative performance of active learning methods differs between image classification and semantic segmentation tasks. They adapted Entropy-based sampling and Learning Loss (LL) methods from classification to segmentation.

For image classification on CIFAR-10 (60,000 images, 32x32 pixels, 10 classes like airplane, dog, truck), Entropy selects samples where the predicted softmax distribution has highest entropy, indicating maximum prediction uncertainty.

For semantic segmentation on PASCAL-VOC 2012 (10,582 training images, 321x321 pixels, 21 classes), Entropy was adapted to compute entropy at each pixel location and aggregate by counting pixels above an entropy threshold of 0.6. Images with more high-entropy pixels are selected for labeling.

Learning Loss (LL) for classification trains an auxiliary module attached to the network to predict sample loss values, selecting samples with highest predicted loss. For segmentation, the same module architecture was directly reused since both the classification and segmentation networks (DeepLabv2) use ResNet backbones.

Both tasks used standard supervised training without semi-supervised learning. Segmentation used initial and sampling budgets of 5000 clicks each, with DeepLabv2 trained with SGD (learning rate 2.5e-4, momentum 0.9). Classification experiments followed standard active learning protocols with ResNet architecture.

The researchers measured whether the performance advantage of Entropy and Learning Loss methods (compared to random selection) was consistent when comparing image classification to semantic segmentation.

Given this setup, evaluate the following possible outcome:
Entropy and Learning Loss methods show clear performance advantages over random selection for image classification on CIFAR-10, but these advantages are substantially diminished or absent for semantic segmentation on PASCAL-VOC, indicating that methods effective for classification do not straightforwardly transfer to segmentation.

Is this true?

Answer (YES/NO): NO